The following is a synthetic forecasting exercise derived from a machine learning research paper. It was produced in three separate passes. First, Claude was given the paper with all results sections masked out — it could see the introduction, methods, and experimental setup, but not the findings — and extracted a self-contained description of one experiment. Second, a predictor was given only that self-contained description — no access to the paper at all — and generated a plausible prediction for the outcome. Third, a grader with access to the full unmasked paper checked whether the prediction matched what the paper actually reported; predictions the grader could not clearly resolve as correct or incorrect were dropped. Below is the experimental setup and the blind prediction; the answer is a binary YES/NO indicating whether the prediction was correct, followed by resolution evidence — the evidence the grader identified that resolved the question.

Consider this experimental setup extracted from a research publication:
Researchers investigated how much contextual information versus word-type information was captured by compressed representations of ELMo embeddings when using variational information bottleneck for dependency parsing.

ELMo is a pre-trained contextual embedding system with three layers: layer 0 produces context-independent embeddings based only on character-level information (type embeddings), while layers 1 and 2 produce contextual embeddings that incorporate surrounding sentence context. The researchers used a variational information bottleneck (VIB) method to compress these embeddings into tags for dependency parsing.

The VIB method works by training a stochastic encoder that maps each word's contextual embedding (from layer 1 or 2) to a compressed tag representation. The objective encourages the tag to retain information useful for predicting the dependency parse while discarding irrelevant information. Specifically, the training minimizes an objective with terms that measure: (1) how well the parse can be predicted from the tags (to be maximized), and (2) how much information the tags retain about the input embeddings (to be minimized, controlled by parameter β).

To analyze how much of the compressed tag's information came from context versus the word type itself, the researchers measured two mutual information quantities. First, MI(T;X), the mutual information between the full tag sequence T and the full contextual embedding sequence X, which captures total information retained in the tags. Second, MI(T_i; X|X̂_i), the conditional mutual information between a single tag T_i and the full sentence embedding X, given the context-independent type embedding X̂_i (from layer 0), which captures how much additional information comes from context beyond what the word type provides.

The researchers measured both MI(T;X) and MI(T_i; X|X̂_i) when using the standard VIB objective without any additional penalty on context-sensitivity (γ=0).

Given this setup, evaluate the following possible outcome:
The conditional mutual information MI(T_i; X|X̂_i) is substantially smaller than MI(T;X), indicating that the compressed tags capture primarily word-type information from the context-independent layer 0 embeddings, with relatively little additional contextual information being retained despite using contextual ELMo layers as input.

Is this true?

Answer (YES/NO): YES